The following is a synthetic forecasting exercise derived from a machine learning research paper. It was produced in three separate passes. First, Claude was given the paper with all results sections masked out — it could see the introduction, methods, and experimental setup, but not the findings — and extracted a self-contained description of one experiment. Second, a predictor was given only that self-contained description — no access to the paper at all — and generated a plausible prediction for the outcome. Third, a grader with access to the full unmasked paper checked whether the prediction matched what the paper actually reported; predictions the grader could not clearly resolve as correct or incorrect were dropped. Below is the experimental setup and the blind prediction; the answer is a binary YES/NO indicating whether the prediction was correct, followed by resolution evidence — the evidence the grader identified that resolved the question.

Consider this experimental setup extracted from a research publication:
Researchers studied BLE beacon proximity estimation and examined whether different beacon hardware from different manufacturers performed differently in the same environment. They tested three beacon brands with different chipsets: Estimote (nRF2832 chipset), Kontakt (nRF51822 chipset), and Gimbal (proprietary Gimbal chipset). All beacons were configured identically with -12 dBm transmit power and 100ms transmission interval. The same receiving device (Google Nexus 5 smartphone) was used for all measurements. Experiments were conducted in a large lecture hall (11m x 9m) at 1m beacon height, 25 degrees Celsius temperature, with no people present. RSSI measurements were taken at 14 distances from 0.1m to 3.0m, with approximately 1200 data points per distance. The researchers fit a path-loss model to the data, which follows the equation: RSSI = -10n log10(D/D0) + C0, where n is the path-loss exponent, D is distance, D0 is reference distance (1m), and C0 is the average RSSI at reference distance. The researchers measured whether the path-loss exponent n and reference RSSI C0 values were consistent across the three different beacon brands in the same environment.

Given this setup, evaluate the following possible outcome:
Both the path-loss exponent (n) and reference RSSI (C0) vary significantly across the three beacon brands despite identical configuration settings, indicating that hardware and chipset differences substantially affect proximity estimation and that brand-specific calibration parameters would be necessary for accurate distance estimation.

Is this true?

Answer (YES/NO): YES